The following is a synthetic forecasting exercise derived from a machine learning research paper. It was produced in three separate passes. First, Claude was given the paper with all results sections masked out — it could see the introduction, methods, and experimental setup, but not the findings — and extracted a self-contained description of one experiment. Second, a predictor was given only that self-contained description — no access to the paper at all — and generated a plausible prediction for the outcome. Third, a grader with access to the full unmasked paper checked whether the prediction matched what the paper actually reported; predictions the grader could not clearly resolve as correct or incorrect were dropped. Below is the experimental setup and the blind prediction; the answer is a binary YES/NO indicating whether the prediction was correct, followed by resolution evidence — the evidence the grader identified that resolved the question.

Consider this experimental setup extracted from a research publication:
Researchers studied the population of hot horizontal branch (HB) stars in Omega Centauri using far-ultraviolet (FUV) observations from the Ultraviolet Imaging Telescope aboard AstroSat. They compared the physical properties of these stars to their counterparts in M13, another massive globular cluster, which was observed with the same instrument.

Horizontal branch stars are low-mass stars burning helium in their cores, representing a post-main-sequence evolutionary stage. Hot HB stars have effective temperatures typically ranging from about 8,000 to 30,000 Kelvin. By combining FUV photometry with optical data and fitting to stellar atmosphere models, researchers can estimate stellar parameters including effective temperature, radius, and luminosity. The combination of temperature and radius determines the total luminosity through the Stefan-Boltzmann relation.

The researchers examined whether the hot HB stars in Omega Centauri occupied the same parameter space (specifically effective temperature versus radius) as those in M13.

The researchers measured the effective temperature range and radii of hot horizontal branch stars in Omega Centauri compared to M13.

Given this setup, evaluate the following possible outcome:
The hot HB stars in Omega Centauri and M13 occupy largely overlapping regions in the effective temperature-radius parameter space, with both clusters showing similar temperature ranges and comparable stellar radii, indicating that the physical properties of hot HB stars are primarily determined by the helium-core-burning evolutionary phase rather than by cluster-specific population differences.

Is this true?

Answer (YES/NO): NO